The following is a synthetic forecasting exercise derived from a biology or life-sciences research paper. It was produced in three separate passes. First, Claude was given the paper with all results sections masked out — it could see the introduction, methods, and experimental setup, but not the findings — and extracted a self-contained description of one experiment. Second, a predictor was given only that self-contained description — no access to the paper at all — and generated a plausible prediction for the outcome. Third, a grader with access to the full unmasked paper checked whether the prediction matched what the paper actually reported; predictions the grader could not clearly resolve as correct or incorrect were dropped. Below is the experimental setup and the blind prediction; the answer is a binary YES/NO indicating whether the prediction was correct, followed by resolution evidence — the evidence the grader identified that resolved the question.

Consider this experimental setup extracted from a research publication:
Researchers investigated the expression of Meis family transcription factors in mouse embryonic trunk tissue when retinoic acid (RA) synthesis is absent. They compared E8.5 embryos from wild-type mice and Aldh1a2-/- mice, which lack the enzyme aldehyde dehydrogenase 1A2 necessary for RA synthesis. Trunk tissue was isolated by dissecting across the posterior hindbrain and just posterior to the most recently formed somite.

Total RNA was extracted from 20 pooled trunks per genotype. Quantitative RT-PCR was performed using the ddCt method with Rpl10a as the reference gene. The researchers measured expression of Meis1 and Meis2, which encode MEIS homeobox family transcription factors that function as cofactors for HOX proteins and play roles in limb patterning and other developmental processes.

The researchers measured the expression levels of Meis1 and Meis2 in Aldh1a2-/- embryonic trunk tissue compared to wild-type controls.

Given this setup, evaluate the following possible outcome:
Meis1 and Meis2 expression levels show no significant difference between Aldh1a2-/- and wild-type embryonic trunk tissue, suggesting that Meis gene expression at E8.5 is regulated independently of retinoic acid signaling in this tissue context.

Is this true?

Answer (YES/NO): NO